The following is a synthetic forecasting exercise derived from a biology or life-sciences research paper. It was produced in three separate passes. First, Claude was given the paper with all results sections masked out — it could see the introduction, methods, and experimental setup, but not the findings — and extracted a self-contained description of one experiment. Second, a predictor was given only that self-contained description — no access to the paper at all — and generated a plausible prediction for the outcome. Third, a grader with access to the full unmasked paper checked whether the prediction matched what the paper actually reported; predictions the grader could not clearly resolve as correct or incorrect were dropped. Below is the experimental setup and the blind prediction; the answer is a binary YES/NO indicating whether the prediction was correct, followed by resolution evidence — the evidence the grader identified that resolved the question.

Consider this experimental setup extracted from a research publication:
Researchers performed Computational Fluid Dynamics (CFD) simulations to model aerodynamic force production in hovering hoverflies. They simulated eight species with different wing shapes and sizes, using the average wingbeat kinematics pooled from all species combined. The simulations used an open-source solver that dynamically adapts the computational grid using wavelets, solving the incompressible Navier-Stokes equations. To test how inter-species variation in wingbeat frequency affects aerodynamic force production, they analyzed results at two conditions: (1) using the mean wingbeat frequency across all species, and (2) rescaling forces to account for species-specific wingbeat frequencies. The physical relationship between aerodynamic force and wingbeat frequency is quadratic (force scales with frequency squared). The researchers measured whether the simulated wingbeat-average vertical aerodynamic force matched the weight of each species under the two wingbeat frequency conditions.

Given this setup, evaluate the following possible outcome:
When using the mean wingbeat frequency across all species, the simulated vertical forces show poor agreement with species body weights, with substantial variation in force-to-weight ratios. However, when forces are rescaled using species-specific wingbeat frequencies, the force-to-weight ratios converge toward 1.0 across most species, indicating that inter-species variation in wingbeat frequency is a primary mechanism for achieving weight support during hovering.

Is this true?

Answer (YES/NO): NO